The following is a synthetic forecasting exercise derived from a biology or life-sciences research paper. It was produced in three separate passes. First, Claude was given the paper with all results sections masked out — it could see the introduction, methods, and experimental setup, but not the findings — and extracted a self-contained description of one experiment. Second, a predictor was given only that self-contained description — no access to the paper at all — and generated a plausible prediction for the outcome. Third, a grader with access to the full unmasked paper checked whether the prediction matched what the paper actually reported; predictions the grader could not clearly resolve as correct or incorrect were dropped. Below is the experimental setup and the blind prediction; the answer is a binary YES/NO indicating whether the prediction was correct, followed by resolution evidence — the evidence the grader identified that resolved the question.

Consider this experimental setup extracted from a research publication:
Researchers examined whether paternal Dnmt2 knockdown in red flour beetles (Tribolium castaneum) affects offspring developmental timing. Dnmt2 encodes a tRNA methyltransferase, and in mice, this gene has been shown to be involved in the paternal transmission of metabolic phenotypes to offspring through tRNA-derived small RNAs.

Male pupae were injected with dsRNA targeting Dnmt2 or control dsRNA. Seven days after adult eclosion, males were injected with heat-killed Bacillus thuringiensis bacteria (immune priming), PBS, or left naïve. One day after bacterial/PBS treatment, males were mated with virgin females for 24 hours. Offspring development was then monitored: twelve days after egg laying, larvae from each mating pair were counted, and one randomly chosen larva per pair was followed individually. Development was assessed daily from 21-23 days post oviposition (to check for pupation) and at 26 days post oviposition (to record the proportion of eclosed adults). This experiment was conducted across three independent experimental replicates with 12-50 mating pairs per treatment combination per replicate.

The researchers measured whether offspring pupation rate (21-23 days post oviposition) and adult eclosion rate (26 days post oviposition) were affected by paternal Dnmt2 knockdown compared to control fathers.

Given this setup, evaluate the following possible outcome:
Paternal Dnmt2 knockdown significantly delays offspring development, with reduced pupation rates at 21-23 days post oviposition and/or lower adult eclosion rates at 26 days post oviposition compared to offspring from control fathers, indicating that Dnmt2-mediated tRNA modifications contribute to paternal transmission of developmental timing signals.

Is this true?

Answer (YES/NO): YES